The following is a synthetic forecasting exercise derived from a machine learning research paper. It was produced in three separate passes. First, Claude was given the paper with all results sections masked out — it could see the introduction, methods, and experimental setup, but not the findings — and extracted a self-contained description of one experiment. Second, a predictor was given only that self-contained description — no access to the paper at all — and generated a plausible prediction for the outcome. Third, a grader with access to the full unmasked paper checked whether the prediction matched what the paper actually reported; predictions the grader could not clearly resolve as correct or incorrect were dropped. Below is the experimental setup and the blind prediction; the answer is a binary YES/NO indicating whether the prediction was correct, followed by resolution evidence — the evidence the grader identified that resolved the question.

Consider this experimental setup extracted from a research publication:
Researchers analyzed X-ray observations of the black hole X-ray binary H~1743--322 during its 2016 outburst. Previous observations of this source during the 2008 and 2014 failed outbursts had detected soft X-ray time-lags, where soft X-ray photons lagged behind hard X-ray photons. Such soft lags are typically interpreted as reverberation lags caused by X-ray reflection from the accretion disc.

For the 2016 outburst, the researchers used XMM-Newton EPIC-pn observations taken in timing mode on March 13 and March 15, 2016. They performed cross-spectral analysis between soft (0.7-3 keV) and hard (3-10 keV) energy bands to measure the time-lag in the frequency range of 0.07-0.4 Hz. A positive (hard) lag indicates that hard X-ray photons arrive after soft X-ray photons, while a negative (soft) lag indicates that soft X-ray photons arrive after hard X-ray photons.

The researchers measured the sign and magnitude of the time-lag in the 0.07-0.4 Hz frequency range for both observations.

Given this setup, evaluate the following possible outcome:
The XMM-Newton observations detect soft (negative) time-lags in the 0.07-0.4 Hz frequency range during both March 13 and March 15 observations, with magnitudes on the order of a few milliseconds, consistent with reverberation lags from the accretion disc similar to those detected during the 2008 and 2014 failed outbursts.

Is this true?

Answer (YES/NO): NO